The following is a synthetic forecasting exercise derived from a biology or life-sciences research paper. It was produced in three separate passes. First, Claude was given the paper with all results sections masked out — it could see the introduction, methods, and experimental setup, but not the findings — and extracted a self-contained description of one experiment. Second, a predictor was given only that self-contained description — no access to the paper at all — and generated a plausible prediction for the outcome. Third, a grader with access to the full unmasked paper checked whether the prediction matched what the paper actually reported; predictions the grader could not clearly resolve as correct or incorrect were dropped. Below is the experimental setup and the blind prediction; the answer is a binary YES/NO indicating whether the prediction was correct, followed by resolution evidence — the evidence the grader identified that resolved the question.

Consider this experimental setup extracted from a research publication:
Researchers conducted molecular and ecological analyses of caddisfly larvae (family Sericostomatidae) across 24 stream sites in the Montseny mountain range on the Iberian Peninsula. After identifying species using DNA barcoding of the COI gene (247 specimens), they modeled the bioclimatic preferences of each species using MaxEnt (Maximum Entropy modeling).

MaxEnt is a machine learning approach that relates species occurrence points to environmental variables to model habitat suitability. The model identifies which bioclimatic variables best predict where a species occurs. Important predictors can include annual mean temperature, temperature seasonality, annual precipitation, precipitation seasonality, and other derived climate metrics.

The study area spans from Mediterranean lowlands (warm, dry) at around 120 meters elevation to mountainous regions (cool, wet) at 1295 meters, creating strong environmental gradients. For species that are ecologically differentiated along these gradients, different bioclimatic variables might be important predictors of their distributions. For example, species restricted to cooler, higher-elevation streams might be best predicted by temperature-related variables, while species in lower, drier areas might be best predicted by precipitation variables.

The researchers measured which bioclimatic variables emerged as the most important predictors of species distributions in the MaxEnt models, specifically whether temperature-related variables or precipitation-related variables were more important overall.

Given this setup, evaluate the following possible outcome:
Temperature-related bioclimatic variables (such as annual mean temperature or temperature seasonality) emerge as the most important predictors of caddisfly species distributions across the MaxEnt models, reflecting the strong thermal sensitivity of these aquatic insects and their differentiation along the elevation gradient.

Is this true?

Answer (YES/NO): NO